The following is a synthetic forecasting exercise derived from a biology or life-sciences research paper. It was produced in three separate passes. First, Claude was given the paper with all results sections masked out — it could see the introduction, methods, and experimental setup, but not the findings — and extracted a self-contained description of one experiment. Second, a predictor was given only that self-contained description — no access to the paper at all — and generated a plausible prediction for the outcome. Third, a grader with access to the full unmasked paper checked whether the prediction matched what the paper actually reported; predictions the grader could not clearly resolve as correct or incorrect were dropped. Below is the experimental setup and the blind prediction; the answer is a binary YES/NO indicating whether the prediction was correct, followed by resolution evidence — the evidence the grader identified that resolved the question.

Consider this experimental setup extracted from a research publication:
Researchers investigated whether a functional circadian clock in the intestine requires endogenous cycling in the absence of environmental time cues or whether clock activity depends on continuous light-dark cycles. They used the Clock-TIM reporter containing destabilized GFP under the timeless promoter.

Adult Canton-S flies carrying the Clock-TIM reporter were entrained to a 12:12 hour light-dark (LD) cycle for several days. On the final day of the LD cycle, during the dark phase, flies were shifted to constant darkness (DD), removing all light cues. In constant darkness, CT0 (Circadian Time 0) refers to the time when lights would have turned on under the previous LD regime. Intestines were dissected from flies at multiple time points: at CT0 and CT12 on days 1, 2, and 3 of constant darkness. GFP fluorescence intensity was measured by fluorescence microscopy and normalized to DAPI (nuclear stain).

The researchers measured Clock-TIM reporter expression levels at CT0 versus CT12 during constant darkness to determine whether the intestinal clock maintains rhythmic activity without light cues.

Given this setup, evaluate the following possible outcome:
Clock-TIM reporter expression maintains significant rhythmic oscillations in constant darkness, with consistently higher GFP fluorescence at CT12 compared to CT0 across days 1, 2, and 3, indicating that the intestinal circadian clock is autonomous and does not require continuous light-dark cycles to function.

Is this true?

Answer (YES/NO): NO